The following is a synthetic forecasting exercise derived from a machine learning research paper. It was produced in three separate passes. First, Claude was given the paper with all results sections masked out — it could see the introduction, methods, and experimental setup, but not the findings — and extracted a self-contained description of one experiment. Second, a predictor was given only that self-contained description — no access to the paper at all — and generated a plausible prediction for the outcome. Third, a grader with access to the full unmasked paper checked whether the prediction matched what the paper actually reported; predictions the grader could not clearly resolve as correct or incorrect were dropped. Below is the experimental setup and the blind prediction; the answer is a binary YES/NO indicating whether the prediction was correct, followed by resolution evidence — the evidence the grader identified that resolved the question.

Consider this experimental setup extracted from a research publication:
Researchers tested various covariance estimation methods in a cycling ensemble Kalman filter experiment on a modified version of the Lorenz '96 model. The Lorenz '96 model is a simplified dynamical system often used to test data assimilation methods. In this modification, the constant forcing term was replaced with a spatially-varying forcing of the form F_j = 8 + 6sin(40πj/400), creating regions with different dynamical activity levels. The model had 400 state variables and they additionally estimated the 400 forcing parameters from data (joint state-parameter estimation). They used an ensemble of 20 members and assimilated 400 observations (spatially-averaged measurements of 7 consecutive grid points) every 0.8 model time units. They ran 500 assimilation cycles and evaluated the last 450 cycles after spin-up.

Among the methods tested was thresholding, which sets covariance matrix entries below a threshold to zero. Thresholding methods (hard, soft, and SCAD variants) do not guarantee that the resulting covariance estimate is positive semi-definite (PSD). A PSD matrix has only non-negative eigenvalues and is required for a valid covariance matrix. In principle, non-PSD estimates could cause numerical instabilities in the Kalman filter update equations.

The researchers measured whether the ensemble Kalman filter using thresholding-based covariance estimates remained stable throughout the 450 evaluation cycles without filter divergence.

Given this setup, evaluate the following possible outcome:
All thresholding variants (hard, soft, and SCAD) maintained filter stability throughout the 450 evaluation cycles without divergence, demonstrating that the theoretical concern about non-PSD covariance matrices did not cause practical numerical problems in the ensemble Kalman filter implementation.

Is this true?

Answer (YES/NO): NO